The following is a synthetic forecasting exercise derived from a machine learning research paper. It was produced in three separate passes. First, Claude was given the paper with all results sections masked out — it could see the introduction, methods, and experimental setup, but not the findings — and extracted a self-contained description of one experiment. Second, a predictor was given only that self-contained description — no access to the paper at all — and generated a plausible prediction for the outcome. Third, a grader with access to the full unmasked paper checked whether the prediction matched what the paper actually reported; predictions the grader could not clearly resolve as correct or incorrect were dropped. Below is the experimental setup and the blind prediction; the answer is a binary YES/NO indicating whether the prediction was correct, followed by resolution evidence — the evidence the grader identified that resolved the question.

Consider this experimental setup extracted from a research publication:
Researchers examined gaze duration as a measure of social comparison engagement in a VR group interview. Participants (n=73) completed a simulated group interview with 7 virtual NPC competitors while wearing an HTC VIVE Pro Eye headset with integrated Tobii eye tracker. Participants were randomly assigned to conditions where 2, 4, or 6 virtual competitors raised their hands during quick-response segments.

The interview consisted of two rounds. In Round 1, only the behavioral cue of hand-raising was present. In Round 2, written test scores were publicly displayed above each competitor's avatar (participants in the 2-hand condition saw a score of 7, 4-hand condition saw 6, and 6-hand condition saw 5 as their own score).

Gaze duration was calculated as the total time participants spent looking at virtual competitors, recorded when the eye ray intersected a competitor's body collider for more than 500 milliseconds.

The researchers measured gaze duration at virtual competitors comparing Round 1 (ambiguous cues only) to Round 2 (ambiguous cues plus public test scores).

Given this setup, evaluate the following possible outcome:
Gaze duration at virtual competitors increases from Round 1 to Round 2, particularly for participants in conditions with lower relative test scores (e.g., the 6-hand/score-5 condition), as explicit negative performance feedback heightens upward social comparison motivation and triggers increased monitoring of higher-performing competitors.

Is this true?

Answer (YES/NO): NO